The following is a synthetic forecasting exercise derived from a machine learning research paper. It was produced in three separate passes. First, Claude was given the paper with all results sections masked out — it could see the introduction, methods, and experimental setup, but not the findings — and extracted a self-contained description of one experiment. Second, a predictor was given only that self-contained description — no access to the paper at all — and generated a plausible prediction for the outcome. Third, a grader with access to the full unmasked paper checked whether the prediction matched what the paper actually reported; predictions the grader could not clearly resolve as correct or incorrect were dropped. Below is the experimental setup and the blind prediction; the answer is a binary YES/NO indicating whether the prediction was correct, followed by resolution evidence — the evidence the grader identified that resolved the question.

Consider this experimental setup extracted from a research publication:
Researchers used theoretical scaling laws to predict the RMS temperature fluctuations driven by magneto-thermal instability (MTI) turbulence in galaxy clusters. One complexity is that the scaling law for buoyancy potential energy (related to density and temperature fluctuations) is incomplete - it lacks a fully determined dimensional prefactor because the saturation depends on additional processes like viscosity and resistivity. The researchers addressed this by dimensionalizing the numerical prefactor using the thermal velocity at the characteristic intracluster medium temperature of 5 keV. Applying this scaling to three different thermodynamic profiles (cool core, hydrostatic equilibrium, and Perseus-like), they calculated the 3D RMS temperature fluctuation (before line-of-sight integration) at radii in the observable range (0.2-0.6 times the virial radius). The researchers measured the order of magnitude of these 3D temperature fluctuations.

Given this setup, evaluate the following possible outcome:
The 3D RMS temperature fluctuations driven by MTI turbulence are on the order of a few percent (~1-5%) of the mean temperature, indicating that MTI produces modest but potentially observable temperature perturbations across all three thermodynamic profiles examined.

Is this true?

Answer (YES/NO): YES